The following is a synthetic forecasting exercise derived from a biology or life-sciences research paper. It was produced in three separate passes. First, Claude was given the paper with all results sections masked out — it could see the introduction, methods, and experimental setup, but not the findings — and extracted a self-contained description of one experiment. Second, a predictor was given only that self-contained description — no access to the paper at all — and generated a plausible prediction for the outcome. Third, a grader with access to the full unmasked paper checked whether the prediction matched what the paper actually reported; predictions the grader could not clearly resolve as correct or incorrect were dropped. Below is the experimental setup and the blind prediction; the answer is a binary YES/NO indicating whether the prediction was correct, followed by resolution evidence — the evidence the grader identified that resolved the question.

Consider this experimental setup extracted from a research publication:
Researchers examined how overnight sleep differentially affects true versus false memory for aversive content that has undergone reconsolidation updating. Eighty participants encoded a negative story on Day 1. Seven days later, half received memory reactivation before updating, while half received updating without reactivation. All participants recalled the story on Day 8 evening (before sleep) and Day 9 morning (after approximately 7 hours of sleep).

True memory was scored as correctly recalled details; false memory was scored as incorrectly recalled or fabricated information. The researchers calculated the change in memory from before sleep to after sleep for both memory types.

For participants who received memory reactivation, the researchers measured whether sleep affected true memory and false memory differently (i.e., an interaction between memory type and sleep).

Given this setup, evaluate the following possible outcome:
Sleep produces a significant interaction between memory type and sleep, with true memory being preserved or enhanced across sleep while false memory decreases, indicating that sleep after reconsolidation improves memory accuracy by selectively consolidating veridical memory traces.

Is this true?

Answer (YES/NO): NO